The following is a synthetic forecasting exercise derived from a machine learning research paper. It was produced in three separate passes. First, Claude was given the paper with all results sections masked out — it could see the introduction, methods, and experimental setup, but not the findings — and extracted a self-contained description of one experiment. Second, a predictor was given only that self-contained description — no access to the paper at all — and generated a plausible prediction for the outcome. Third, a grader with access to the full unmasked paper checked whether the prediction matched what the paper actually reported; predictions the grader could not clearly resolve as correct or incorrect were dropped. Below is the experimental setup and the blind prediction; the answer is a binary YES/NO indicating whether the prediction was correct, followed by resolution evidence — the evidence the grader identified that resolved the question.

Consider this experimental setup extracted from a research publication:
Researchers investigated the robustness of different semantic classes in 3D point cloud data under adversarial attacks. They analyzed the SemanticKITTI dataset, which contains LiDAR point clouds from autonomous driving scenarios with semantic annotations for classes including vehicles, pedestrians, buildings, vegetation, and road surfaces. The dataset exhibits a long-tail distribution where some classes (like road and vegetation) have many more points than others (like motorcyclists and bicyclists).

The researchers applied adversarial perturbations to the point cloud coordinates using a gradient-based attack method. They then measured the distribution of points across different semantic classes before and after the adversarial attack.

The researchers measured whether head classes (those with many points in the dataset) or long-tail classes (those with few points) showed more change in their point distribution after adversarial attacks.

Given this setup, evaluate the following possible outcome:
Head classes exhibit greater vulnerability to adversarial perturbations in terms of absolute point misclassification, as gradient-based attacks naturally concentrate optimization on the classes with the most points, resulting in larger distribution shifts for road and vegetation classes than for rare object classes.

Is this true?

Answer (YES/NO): YES